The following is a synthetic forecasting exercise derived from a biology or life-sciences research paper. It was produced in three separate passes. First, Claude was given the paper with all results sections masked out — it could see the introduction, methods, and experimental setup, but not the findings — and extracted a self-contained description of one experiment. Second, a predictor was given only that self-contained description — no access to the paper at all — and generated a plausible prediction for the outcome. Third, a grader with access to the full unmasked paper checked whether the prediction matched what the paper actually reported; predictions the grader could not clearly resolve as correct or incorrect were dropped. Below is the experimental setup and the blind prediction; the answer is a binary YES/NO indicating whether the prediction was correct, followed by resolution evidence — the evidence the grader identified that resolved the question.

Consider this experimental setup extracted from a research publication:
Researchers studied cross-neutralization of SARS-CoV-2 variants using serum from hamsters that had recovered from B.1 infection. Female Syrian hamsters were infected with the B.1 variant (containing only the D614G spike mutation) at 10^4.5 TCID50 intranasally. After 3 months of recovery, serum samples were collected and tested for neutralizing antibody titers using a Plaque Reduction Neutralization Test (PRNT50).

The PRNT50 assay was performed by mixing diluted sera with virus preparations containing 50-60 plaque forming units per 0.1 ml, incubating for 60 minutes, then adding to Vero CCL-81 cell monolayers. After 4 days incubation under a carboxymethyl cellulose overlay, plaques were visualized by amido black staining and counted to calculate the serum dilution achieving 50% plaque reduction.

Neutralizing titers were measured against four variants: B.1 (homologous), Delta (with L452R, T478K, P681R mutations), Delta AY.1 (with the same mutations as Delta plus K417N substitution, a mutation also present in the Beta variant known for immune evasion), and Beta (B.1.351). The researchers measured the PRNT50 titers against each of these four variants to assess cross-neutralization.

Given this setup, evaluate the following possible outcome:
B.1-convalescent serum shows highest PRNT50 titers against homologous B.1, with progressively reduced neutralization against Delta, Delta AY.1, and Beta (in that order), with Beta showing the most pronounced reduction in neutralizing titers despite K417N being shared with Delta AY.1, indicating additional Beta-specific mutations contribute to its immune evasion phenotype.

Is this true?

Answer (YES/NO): NO